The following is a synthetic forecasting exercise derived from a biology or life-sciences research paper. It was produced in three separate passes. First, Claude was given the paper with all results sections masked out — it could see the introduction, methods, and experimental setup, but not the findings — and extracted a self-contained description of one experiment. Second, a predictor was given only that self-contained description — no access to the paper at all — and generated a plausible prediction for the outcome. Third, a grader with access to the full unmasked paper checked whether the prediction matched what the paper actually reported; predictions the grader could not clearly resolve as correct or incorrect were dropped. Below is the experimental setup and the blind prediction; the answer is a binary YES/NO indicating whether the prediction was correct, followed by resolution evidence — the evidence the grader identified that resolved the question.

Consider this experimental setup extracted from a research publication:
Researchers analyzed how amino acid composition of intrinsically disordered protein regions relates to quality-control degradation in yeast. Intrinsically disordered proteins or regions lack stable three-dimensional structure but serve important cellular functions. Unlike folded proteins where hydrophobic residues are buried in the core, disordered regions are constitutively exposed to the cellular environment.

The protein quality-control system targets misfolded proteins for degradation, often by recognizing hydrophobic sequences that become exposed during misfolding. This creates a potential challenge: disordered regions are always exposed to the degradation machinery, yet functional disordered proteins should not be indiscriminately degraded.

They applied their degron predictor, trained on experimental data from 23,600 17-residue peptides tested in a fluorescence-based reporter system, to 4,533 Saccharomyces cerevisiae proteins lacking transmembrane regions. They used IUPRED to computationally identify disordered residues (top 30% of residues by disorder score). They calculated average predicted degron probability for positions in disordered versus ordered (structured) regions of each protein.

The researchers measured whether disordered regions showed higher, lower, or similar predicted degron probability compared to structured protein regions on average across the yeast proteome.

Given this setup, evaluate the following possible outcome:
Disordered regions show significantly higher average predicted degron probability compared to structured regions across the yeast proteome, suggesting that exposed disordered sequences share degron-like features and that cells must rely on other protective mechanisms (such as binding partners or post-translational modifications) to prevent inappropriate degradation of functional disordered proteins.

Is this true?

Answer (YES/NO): NO